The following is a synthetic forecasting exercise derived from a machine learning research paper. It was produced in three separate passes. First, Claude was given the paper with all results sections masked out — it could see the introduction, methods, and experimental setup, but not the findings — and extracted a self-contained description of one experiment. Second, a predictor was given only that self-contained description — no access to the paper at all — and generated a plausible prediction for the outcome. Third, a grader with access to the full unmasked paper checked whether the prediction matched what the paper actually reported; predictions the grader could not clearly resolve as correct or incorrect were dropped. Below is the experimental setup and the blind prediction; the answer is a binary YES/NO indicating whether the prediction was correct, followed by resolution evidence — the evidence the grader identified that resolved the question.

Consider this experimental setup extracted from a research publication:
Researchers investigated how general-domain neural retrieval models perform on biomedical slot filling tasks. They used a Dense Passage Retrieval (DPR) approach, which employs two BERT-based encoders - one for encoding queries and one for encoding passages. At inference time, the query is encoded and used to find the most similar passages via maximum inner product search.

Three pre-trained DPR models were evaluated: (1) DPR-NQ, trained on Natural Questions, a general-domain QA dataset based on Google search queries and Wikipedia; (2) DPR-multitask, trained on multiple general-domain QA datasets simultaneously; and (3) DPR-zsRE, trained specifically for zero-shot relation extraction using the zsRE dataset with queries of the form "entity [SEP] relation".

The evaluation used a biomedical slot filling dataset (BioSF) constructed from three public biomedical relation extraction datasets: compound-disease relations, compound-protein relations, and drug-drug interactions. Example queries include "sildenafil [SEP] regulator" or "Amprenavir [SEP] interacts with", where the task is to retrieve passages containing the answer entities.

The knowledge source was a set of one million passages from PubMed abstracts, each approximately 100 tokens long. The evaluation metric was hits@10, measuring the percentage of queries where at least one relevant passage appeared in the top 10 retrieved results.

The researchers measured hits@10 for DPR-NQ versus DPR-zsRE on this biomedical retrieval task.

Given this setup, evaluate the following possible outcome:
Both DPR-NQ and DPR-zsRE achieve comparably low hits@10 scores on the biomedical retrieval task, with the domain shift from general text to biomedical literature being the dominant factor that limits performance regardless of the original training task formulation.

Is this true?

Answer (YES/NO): YES